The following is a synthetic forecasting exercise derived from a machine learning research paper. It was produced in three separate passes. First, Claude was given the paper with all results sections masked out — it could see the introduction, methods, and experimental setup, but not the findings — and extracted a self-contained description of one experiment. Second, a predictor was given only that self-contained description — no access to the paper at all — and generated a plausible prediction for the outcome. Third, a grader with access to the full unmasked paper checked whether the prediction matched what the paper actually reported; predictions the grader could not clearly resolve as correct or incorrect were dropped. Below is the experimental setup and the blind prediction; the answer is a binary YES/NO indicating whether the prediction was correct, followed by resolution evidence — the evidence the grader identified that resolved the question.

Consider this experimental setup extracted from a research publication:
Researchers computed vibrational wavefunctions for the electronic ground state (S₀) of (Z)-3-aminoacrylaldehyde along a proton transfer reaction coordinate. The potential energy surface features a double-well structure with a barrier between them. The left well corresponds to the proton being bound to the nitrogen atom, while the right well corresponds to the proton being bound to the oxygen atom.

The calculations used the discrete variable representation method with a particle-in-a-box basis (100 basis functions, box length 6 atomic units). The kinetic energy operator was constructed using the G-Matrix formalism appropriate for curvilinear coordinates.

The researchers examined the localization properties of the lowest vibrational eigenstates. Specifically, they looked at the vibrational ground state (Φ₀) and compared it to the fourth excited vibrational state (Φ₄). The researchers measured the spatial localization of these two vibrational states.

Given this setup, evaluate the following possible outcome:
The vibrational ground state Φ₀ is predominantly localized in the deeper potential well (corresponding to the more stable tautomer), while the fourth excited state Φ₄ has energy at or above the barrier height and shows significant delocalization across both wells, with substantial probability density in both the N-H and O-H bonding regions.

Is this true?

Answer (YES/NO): NO